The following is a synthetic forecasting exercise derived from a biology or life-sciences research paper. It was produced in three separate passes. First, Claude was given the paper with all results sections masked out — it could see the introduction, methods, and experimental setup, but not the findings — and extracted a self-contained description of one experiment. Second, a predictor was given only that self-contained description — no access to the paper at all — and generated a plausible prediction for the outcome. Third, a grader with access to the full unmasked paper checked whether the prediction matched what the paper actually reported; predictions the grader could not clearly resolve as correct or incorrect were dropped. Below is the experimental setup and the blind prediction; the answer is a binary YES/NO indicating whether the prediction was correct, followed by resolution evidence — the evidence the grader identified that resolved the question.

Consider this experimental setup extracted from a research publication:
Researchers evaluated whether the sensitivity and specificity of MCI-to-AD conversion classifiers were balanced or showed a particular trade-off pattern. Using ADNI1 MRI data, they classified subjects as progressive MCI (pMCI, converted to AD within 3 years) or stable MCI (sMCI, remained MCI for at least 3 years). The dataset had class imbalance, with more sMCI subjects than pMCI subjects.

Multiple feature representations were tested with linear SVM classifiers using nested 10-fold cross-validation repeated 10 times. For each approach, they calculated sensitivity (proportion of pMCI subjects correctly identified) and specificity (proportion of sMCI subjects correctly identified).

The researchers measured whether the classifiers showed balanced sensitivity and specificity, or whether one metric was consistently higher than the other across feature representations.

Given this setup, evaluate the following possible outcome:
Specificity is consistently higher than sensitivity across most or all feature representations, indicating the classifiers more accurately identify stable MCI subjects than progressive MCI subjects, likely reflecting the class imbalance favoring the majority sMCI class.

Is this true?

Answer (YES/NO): NO